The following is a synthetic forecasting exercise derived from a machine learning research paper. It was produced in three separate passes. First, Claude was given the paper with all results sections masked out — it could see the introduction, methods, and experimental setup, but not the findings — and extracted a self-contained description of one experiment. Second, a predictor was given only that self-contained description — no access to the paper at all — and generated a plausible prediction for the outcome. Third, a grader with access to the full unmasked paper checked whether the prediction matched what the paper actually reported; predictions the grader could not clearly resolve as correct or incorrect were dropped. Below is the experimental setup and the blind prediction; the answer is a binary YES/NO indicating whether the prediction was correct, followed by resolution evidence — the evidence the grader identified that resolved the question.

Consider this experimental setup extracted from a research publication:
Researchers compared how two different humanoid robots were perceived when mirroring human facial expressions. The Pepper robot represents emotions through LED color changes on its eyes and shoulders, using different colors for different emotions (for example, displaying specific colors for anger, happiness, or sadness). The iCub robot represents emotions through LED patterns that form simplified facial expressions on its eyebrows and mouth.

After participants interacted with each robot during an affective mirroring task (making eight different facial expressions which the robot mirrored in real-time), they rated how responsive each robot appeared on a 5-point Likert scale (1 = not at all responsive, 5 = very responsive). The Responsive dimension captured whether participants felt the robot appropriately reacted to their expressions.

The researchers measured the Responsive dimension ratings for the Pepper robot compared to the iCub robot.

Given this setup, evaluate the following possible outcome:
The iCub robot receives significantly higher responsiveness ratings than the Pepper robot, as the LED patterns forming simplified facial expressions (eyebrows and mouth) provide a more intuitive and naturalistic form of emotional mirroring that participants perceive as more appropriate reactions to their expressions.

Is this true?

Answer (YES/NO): NO